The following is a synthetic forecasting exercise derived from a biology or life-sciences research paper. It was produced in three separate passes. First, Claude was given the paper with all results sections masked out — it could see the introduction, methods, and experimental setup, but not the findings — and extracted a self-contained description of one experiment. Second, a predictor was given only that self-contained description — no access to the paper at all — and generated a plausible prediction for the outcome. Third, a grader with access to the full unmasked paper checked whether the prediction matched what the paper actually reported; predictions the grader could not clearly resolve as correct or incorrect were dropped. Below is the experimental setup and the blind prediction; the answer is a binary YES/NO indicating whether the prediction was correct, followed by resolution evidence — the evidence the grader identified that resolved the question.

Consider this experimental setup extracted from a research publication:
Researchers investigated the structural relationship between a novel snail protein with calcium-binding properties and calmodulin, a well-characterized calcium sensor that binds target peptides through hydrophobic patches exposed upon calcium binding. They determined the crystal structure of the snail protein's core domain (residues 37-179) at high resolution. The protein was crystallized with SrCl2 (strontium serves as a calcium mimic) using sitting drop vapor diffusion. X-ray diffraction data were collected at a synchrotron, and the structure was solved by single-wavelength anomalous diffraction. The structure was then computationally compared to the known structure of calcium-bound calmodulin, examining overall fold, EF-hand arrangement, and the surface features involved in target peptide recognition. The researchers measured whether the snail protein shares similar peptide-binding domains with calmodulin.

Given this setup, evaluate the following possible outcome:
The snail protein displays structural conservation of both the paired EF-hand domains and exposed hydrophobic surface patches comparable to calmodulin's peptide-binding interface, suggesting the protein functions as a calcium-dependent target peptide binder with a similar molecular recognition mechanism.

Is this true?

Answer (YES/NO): NO